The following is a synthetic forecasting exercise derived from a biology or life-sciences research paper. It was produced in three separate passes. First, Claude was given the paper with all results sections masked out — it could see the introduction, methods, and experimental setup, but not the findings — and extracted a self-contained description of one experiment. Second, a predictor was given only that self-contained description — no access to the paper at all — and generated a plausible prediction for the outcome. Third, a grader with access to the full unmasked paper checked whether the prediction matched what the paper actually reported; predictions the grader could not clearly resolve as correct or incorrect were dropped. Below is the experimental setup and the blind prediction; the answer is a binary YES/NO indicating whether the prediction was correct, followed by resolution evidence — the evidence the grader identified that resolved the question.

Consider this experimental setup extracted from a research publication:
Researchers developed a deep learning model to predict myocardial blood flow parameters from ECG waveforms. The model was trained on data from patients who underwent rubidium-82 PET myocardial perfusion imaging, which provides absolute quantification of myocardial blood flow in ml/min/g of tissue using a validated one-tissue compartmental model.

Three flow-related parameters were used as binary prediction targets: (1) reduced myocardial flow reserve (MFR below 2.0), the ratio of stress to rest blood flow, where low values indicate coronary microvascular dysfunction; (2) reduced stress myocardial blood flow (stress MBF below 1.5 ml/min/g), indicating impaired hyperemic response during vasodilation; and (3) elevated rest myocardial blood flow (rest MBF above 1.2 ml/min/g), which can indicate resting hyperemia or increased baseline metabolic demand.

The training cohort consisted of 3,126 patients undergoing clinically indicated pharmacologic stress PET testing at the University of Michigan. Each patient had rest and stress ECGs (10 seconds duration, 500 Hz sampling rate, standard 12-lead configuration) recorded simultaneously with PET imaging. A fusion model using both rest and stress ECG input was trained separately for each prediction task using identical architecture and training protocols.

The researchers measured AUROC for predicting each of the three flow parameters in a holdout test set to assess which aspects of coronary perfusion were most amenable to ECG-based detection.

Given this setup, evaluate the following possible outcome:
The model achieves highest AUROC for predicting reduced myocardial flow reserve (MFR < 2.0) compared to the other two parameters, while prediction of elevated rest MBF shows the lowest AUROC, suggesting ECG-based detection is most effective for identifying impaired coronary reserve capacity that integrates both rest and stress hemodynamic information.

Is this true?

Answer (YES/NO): NO